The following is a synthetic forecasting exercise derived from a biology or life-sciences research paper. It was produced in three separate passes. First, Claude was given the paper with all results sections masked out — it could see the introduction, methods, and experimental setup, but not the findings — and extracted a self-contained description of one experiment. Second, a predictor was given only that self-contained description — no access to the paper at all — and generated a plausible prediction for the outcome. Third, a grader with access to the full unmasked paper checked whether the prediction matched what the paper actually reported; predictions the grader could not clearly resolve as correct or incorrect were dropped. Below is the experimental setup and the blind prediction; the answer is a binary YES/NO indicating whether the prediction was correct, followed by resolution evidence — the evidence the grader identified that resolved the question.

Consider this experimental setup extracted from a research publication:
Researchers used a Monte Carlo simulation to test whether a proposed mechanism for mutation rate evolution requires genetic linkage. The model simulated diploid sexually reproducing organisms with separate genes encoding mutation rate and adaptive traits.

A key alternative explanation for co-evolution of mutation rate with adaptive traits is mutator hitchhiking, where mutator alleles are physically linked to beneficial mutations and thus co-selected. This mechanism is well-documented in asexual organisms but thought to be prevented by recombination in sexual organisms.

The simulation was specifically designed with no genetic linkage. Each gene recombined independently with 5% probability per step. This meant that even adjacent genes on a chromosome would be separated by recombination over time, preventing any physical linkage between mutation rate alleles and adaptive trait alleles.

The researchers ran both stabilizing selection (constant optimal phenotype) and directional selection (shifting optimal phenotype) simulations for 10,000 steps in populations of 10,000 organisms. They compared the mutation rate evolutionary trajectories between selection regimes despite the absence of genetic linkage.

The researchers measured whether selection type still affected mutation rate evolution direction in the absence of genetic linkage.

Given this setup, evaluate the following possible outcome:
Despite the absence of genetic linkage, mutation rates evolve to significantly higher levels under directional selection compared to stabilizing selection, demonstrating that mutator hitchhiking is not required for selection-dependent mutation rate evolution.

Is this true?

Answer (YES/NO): YES